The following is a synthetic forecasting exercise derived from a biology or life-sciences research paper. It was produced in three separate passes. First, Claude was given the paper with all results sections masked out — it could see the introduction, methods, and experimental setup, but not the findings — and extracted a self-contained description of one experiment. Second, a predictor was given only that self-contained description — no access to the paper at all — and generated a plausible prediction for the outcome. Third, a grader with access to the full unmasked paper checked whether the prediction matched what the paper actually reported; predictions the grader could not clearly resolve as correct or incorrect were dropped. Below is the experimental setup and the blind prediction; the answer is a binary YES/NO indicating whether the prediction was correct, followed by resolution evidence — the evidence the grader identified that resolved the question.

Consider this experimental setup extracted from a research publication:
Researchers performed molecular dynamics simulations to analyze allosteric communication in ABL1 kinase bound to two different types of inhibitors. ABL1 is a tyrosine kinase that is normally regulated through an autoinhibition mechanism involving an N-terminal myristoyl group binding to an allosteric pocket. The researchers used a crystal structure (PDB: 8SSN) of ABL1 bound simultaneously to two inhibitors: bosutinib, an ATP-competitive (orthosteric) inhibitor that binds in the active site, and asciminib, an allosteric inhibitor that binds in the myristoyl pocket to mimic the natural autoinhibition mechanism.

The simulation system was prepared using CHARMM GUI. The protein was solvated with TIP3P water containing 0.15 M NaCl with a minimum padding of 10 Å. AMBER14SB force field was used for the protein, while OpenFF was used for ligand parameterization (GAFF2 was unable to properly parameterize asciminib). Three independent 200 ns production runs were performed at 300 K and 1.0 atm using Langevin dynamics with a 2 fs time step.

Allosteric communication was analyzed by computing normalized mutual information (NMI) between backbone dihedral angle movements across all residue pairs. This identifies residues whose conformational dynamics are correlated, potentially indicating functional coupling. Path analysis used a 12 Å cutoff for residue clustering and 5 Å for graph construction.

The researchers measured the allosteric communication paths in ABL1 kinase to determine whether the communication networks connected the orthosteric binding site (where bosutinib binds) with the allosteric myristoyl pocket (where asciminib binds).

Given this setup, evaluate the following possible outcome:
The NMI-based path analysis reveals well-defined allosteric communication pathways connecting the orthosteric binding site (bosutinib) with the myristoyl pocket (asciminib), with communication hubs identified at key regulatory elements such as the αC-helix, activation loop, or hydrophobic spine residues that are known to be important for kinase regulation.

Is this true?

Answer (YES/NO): YES